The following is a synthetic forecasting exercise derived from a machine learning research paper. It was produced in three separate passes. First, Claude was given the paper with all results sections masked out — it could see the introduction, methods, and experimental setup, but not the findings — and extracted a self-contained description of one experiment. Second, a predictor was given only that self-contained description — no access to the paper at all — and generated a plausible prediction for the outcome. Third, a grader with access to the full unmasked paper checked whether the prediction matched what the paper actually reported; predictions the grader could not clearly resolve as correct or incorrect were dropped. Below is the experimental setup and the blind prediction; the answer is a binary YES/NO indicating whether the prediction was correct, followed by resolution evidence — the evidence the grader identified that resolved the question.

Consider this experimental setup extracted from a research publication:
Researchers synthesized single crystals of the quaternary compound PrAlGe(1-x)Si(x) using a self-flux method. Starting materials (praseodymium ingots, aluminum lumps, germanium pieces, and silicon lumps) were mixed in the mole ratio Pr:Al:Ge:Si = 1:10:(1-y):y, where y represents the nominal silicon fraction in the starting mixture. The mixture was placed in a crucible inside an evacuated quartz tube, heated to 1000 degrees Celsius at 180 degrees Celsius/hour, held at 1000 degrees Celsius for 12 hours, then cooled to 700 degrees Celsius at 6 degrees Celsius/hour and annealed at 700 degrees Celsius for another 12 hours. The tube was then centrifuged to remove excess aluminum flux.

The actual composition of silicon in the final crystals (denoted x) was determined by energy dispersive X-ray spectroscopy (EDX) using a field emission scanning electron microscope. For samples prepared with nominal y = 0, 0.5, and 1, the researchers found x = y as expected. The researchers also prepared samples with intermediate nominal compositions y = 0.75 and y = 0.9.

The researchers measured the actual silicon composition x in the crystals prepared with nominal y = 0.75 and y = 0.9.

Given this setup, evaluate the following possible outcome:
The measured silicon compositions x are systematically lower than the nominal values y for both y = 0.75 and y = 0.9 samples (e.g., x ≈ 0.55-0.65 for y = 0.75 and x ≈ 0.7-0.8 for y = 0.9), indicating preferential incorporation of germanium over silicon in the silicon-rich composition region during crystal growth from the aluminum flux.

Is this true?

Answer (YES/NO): NO